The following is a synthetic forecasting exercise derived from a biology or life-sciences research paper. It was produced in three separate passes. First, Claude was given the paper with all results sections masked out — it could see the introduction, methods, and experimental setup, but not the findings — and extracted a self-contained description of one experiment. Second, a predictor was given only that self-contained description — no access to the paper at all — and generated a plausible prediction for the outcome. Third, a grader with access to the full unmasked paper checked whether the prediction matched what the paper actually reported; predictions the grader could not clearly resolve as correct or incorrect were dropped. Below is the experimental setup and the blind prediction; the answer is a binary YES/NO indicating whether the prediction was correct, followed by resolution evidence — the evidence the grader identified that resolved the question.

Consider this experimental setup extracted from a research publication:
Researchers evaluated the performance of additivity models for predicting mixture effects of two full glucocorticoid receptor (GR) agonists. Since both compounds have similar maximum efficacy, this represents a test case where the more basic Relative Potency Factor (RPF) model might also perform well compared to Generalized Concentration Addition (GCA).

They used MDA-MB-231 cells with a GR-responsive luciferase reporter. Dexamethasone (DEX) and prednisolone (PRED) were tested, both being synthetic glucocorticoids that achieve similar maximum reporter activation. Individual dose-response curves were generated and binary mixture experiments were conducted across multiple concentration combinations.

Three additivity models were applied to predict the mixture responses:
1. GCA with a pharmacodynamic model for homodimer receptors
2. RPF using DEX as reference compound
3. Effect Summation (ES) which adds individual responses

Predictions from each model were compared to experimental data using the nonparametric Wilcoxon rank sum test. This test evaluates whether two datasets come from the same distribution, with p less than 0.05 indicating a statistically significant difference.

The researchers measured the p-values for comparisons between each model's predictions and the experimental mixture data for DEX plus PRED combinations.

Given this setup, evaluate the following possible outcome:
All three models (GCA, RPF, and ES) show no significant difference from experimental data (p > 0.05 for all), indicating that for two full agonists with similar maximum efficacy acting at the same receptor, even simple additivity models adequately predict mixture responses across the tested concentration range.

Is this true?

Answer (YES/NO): NO